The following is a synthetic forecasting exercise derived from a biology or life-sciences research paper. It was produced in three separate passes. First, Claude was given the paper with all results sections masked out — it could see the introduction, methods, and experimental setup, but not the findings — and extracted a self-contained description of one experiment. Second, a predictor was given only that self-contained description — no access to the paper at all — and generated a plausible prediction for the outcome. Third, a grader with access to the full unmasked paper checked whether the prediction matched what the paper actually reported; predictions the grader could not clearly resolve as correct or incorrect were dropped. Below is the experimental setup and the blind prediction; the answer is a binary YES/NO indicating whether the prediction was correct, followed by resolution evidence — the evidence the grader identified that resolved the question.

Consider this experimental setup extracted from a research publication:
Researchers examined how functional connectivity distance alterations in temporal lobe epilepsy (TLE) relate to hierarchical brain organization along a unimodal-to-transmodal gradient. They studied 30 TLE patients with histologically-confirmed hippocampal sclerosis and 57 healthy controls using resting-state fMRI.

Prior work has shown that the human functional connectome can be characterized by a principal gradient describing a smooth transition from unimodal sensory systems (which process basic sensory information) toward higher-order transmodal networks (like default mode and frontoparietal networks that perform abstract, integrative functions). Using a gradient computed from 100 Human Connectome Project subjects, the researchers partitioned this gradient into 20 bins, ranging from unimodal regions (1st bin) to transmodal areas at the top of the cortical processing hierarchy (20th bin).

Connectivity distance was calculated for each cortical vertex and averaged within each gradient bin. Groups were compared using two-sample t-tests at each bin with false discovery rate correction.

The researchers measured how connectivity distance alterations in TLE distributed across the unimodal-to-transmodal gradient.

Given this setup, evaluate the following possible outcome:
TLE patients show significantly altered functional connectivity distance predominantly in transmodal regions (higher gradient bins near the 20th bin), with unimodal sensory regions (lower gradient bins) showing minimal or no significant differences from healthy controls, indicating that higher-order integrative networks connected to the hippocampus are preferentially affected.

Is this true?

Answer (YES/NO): YES